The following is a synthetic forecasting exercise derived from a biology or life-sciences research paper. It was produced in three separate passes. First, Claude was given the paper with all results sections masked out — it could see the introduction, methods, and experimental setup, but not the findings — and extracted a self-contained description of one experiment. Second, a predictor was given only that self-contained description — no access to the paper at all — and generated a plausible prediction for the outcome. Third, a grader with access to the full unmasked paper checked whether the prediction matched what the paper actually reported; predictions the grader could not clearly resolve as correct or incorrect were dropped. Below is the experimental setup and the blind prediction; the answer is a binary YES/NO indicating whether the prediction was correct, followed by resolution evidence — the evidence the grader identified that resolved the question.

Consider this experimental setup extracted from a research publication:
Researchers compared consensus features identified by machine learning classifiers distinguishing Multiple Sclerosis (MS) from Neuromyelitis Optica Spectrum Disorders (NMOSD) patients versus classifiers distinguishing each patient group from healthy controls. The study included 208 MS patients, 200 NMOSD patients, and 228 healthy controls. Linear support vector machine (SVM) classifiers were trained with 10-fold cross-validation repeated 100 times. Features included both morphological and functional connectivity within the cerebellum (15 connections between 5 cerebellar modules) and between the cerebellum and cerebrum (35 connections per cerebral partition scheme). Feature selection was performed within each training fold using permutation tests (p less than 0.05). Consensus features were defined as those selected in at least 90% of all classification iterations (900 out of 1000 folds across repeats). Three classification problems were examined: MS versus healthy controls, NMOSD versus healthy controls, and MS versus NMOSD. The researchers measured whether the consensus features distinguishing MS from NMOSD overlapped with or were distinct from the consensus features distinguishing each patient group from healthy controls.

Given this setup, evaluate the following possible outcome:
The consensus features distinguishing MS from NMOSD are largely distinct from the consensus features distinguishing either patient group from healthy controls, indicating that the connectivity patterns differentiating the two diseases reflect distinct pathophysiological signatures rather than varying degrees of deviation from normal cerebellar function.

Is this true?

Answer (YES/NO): YES